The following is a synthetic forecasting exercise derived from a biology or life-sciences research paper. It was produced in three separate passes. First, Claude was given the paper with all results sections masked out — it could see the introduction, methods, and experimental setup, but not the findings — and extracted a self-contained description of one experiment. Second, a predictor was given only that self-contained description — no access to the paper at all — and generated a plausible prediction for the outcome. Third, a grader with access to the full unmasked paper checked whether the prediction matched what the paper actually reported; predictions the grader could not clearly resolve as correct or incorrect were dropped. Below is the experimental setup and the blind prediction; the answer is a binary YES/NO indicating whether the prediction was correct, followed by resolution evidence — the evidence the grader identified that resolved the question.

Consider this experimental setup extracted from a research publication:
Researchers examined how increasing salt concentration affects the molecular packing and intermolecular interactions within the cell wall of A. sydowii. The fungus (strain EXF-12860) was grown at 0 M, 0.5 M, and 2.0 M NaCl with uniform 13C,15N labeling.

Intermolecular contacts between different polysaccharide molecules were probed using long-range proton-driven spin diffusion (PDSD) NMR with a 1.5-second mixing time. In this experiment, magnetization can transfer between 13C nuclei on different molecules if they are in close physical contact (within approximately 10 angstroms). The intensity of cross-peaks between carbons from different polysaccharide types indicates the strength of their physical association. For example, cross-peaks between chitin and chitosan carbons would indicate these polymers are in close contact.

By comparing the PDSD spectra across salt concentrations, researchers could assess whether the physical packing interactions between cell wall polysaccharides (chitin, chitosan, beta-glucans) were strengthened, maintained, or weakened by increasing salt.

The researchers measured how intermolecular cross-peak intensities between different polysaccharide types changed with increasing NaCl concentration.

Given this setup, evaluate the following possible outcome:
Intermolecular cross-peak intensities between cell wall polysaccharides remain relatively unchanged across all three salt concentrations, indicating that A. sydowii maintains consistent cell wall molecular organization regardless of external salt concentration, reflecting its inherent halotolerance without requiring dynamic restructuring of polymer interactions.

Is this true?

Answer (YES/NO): NO